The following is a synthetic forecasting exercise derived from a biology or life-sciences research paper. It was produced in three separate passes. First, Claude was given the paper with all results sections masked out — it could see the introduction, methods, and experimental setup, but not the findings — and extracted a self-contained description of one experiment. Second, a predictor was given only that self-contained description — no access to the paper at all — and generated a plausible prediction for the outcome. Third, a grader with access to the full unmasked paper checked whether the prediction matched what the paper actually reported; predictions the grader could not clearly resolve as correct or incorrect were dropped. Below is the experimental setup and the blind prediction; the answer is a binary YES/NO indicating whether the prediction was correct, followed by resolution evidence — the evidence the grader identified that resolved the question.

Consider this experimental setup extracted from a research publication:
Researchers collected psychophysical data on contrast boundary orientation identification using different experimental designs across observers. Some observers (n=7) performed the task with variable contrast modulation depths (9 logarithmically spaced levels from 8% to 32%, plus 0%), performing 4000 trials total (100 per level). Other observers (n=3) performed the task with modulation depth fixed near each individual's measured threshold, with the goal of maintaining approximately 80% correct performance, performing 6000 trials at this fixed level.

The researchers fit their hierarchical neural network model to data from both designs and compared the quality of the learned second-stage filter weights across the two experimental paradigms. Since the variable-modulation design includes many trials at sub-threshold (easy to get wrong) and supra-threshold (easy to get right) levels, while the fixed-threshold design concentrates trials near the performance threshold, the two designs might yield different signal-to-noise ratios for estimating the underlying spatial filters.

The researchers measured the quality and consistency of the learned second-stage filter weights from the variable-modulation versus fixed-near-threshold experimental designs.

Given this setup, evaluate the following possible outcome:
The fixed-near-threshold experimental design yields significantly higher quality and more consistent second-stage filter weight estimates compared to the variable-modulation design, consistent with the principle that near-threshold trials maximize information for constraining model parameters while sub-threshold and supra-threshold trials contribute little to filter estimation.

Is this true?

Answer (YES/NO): NO